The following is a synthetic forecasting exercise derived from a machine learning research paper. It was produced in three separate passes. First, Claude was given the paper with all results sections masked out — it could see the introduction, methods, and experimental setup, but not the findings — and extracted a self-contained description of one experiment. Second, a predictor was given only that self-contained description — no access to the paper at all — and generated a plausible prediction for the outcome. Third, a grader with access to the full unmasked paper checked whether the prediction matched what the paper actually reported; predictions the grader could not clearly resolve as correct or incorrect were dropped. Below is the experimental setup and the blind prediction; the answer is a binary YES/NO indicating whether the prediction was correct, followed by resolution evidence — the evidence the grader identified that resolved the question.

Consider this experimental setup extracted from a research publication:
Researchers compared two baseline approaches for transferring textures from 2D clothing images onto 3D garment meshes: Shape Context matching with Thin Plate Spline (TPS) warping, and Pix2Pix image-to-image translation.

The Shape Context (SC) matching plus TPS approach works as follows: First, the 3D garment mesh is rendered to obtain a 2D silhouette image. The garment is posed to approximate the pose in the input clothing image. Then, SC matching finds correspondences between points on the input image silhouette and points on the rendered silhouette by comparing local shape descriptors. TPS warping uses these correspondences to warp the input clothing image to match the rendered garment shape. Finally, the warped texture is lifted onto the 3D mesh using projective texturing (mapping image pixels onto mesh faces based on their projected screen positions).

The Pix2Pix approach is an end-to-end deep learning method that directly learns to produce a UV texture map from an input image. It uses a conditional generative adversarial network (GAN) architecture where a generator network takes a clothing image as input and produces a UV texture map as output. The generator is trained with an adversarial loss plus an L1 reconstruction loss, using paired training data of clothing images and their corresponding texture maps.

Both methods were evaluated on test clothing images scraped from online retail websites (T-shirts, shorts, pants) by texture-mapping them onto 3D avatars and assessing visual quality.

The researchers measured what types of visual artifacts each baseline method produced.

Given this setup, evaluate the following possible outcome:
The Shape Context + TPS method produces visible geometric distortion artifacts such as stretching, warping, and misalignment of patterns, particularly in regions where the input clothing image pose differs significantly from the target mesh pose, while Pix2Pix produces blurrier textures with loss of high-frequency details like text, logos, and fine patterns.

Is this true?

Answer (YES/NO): NO